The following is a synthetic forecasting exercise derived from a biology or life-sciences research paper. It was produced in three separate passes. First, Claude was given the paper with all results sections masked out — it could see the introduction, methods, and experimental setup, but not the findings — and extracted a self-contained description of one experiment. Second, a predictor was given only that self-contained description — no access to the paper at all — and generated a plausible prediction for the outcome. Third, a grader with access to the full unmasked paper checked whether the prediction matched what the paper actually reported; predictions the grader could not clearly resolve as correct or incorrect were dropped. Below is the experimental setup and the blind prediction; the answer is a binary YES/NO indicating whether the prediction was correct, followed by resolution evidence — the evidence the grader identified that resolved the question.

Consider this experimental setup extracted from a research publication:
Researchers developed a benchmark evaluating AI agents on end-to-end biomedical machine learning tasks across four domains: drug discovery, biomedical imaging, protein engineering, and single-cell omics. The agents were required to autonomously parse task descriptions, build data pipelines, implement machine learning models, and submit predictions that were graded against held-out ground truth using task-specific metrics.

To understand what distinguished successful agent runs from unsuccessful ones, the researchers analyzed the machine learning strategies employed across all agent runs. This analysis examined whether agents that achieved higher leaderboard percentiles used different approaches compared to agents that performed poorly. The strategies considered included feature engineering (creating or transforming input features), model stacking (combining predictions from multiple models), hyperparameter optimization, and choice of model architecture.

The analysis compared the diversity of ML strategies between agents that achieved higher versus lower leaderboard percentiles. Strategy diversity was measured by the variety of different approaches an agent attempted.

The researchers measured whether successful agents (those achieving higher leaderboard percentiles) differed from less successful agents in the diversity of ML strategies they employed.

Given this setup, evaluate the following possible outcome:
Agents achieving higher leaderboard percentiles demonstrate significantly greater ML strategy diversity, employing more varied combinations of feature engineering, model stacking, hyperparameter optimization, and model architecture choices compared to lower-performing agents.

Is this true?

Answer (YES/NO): YES